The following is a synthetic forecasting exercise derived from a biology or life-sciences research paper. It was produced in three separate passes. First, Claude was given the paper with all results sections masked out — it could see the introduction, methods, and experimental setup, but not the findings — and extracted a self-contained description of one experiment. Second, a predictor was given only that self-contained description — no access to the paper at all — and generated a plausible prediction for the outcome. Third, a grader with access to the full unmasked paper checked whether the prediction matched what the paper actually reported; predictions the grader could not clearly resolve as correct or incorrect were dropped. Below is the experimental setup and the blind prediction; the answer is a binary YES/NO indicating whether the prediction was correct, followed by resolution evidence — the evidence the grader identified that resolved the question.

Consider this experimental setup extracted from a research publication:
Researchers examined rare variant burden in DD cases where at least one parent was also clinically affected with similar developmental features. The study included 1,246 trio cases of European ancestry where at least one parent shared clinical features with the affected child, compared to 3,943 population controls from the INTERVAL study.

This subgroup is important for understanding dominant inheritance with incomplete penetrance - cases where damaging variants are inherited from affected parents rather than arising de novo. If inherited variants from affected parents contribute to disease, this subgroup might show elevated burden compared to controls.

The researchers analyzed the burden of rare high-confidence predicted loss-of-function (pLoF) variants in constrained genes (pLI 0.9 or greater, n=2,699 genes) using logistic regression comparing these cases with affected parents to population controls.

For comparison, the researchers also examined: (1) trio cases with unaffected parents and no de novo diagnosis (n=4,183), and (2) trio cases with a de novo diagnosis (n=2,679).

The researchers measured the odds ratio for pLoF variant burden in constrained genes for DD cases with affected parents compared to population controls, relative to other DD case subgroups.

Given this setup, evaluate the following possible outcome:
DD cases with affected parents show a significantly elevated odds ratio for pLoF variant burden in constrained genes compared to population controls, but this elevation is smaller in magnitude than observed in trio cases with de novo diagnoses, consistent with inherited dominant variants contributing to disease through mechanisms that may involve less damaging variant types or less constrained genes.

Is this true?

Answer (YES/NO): NO